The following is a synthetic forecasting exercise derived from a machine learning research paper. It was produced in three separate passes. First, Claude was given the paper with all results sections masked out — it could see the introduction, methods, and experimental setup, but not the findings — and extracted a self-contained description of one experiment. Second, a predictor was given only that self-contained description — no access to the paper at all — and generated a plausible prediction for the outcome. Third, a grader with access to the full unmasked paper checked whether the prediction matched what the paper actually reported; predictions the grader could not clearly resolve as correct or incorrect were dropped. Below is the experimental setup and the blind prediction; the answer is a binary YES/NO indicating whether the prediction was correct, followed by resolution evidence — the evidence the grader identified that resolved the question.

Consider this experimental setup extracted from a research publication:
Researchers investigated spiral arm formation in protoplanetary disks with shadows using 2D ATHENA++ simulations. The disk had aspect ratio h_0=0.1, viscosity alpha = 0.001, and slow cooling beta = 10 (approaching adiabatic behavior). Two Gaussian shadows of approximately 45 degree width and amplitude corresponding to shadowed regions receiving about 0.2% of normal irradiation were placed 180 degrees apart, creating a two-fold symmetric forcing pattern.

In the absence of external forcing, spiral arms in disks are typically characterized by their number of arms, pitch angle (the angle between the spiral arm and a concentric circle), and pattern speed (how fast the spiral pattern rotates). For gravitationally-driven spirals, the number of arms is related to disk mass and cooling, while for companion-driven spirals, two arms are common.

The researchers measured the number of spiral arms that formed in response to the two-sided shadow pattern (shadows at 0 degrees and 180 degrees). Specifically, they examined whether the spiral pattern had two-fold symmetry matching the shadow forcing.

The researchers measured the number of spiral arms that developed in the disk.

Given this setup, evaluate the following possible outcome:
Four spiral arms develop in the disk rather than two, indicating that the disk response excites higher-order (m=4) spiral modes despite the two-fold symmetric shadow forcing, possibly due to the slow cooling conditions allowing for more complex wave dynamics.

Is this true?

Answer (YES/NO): NO